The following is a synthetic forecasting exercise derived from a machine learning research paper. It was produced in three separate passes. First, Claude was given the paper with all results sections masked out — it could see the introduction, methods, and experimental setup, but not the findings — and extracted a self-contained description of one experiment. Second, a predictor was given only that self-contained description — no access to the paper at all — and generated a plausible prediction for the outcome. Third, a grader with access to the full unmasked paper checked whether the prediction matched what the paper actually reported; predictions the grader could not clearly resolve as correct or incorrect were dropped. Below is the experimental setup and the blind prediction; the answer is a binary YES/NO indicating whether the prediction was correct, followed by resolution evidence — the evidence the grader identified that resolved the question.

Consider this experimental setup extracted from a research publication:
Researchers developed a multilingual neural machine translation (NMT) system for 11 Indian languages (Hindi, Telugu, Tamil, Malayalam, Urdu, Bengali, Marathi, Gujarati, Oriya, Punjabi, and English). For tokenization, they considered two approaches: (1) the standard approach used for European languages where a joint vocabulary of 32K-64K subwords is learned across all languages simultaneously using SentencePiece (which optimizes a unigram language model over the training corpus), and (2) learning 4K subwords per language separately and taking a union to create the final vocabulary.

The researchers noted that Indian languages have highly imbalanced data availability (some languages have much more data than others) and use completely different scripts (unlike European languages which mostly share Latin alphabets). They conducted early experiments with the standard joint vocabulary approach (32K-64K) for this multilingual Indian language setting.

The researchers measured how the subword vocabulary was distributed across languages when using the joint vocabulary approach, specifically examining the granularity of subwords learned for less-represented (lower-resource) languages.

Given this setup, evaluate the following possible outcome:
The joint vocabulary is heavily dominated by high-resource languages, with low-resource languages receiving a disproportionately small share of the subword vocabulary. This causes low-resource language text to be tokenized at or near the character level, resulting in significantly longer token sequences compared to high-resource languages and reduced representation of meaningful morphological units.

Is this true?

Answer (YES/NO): YES